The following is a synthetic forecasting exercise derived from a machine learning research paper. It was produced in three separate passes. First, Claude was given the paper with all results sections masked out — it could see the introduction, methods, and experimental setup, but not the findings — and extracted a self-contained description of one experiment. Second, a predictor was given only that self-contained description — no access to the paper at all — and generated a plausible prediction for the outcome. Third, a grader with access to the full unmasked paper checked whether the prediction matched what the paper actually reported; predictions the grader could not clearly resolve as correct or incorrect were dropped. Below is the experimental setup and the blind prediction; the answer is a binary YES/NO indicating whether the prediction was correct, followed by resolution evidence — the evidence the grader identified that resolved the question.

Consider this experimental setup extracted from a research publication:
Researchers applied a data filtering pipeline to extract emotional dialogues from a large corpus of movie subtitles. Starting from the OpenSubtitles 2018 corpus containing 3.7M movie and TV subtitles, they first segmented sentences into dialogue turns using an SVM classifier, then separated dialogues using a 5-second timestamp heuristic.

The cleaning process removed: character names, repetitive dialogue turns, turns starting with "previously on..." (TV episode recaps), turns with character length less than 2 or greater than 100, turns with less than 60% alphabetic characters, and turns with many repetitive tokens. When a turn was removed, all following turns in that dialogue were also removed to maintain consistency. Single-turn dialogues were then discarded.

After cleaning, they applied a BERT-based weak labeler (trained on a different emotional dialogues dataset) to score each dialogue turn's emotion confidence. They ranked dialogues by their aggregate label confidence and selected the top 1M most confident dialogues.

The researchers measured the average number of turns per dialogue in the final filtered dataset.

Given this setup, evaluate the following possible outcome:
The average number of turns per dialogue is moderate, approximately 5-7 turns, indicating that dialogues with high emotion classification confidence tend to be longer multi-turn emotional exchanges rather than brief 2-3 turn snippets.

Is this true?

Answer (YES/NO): NO